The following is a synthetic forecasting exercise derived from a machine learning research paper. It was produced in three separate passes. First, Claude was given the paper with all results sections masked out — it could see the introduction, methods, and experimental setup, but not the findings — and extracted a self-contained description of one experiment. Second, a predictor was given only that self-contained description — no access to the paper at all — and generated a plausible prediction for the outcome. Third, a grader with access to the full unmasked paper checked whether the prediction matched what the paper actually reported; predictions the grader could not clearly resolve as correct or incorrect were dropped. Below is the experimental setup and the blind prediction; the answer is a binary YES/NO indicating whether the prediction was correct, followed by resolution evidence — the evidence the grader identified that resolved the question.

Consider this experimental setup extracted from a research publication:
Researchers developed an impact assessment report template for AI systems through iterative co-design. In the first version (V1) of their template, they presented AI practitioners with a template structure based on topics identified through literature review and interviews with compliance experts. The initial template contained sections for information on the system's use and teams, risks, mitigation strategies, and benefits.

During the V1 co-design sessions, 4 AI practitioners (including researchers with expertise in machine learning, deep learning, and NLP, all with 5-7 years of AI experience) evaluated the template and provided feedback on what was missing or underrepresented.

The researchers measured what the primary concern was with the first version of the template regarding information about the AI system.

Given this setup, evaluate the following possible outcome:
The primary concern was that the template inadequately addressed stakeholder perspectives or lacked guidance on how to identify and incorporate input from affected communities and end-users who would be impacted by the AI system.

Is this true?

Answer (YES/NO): NO